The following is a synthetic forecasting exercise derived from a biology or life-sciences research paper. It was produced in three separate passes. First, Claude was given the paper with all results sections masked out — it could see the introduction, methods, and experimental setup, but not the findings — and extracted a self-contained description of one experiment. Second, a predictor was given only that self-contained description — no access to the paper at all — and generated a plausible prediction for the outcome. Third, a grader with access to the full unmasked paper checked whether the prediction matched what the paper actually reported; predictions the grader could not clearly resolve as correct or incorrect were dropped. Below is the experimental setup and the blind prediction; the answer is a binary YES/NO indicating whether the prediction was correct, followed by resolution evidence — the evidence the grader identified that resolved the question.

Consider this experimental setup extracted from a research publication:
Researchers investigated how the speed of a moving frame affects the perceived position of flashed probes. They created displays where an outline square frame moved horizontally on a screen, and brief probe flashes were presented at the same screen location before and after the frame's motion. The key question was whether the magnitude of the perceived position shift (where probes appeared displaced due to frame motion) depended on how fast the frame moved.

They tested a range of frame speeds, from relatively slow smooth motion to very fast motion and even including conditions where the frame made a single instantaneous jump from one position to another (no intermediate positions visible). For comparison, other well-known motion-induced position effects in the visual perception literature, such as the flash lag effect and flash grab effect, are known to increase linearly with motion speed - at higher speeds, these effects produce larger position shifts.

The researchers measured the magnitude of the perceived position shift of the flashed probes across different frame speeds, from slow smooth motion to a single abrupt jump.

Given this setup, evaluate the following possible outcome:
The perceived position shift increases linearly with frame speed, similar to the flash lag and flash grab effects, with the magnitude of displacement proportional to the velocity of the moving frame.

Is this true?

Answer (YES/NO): NO